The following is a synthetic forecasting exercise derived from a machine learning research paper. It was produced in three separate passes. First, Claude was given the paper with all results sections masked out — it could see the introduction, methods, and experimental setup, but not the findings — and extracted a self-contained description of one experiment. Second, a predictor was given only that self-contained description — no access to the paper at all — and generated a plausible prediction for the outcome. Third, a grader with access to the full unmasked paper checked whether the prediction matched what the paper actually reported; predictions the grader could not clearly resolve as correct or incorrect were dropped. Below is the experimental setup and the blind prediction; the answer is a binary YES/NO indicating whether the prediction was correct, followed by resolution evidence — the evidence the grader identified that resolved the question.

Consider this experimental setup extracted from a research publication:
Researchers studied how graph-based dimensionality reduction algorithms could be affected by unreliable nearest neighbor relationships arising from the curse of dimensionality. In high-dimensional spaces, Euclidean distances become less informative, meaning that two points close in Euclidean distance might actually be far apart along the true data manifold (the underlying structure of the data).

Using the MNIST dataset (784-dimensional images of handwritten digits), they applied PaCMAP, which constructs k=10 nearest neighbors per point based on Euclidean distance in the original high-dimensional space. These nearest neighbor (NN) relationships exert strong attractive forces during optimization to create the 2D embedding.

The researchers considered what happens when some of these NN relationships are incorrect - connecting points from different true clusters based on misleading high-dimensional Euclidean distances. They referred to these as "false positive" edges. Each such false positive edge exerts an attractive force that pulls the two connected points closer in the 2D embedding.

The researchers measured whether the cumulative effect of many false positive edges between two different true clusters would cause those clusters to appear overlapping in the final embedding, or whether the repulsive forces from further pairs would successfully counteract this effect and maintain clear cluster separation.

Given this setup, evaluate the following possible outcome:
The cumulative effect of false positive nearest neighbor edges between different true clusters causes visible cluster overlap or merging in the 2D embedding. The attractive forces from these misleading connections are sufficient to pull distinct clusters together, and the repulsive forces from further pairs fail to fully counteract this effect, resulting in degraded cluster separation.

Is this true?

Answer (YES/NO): YES